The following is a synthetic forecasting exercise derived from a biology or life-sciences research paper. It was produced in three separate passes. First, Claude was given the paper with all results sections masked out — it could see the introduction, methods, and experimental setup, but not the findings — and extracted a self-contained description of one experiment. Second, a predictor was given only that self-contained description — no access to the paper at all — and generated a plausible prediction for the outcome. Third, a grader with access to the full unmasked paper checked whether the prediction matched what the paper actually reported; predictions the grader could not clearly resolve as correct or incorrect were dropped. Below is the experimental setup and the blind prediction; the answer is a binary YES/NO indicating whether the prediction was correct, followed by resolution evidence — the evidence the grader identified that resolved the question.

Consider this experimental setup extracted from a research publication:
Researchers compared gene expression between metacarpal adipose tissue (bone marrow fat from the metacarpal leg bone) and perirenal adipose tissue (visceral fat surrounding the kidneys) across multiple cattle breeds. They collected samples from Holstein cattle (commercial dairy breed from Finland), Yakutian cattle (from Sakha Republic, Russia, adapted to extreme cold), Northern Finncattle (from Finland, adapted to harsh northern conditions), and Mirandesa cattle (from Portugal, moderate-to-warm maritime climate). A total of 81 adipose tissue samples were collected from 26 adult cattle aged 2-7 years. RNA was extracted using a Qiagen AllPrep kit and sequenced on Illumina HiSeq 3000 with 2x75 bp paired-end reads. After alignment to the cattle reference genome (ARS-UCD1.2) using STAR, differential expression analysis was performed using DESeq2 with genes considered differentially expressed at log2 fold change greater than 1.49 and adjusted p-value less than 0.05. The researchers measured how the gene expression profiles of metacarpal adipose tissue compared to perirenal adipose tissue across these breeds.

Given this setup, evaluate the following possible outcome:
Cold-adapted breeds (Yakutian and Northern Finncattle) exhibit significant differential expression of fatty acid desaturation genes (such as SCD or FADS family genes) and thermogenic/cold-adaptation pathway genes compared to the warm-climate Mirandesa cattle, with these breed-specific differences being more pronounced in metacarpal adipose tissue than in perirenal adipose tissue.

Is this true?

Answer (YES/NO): NO